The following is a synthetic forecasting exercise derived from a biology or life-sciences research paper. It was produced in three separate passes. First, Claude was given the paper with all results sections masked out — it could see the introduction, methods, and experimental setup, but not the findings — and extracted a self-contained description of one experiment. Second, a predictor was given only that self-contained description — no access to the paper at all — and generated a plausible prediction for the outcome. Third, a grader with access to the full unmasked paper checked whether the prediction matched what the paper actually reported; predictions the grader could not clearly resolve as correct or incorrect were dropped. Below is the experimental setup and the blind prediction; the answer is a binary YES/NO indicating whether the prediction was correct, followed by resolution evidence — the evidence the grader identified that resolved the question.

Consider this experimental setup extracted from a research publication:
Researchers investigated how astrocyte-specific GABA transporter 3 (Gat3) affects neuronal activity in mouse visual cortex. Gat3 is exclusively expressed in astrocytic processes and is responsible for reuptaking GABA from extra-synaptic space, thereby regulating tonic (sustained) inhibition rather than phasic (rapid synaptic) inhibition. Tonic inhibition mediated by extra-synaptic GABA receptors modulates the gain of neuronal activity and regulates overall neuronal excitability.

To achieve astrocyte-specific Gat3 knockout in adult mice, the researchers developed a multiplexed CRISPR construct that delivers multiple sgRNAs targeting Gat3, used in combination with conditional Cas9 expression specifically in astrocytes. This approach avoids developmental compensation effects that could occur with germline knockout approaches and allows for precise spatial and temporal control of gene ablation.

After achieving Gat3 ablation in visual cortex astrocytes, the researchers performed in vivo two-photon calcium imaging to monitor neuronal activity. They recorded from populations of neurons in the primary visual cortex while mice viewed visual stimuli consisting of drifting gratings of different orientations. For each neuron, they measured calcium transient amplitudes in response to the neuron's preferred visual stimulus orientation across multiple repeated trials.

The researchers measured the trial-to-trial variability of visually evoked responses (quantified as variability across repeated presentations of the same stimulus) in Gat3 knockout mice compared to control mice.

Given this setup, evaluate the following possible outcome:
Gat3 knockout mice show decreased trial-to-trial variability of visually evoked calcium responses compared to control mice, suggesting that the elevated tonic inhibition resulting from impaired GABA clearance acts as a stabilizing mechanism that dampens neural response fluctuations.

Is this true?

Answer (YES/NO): NO